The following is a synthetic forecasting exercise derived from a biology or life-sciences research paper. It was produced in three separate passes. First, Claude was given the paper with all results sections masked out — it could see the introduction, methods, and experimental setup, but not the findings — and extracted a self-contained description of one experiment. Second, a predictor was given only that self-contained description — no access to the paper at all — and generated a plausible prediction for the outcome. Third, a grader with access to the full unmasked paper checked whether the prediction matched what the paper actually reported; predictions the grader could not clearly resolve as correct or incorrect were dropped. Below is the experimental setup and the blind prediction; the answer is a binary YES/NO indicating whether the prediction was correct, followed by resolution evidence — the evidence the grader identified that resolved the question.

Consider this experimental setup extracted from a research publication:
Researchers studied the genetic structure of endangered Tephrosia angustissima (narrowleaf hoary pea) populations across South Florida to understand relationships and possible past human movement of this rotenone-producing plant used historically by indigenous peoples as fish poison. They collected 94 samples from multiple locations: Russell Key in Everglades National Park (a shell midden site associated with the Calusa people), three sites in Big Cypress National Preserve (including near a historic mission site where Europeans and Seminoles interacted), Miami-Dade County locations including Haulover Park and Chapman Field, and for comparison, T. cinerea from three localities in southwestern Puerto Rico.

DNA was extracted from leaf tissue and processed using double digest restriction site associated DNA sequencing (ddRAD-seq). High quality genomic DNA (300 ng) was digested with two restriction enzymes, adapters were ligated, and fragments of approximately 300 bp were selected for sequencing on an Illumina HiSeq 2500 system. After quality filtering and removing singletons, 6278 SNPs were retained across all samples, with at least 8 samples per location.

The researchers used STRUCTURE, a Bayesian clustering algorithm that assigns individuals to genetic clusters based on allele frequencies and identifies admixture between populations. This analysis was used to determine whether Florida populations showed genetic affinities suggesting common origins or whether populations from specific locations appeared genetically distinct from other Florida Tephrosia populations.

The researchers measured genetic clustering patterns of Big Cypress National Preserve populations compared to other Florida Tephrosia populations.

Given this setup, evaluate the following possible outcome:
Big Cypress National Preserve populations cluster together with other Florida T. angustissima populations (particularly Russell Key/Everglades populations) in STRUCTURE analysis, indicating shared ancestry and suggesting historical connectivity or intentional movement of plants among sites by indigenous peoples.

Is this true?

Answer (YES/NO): NO